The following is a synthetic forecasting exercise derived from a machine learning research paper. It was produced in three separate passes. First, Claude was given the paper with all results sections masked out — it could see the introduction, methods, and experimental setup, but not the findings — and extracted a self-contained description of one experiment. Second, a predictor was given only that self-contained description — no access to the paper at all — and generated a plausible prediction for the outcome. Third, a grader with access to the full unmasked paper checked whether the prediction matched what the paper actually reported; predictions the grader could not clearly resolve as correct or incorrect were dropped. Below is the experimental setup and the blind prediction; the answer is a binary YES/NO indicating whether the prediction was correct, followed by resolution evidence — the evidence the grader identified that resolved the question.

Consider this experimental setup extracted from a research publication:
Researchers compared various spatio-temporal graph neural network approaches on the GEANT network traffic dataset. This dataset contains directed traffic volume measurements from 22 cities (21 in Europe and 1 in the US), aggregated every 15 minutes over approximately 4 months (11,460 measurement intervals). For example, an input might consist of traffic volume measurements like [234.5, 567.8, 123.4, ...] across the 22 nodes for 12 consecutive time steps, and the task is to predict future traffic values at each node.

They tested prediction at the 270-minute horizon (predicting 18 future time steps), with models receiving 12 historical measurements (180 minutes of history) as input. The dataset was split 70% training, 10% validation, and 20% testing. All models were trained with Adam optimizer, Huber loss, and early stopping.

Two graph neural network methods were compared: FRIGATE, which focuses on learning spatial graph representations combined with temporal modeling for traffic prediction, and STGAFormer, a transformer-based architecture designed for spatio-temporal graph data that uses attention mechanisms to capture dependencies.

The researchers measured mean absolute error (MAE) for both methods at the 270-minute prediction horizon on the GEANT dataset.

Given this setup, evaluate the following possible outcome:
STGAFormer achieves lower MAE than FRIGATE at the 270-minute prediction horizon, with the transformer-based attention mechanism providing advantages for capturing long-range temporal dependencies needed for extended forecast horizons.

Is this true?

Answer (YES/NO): YES